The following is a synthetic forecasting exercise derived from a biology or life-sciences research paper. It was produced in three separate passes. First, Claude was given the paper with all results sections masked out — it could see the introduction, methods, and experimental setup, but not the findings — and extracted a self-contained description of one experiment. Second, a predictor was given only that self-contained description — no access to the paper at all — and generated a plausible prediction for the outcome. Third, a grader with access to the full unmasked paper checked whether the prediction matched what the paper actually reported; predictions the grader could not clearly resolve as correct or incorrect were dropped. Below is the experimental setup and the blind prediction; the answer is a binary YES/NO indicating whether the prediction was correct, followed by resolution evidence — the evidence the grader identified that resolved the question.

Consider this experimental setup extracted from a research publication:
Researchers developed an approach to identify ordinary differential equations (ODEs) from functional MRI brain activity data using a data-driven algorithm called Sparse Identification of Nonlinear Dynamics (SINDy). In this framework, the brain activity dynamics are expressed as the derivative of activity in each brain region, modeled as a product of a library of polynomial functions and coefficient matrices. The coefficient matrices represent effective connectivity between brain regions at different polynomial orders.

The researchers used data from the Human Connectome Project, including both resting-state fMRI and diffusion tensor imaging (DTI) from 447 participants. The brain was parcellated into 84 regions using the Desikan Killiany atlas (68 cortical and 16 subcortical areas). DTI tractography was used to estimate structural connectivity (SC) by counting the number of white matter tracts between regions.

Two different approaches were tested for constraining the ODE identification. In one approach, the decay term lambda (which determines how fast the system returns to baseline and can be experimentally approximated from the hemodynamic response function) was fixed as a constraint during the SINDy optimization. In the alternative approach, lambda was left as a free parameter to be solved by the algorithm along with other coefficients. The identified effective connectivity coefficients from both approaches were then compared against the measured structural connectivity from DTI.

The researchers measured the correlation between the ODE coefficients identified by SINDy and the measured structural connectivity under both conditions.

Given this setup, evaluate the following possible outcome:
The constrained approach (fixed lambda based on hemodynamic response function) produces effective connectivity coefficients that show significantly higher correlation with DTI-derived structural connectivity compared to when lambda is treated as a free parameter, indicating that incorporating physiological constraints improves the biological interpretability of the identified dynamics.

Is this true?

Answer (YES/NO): YES